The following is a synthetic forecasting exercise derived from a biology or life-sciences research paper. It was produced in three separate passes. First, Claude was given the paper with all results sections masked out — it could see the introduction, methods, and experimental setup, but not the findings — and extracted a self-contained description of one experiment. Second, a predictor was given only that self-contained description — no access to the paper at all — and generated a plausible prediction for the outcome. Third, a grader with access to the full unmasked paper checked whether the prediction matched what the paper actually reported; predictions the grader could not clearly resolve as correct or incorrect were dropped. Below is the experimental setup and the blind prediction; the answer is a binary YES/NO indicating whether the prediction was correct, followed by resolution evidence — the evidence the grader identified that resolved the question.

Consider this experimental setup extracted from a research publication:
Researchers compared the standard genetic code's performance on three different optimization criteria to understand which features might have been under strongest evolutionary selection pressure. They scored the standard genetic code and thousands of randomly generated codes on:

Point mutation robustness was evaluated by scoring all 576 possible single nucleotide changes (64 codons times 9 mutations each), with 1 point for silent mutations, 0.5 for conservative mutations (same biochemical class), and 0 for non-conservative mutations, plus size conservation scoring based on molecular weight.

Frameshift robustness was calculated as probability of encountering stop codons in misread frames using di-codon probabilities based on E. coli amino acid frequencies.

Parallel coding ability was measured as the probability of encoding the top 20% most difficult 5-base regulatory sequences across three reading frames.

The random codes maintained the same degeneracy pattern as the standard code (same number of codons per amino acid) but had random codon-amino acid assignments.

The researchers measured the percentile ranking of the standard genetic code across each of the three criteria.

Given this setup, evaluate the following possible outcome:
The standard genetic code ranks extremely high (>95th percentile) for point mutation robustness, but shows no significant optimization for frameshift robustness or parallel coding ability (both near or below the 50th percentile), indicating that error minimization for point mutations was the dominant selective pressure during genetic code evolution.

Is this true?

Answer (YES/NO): YES